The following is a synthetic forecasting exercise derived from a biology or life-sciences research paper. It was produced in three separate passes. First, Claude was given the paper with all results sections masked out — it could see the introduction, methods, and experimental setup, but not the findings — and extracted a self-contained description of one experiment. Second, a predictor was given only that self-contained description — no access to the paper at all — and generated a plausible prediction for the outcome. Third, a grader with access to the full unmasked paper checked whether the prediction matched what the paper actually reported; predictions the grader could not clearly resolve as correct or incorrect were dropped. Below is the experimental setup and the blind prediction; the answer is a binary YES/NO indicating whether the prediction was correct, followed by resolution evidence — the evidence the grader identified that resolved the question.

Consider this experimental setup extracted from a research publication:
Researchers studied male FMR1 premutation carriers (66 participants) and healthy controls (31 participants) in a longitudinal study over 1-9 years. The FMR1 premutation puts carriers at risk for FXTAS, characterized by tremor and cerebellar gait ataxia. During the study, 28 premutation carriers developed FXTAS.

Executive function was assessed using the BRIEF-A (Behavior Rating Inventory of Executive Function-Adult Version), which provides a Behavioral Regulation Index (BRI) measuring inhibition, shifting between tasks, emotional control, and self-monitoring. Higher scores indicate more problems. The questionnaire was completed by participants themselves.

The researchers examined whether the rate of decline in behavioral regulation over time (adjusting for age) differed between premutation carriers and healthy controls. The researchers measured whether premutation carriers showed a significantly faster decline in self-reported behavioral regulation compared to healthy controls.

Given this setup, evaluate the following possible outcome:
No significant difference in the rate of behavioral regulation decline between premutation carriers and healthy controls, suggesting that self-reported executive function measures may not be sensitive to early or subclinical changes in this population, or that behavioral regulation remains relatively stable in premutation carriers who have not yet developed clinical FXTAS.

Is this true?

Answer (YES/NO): YES